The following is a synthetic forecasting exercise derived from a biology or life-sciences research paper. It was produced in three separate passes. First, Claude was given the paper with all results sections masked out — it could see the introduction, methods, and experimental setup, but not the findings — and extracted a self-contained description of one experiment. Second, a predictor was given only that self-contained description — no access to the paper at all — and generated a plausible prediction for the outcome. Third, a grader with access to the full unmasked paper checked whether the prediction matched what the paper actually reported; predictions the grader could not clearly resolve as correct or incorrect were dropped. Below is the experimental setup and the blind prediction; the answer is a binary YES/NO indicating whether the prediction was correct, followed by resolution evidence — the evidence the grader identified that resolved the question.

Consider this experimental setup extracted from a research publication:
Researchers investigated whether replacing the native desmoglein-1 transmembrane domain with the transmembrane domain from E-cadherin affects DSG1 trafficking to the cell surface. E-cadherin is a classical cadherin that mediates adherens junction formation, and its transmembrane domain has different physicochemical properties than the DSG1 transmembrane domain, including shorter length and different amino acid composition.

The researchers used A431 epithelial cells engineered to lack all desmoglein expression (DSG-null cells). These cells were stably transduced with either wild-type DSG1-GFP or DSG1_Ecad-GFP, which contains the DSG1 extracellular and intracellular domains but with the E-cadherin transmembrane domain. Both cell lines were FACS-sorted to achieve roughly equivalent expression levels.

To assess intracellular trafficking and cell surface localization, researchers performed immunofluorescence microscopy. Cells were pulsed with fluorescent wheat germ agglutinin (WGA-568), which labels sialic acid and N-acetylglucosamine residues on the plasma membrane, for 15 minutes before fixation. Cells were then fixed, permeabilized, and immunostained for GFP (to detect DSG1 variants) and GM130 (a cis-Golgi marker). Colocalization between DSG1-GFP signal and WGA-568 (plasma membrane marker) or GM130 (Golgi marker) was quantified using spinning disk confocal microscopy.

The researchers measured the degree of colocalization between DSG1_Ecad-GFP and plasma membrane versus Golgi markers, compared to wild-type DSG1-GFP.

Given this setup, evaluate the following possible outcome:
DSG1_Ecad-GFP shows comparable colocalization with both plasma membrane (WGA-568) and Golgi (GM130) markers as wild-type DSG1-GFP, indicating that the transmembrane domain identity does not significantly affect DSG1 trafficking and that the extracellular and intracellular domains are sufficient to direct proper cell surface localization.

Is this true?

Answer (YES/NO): YES